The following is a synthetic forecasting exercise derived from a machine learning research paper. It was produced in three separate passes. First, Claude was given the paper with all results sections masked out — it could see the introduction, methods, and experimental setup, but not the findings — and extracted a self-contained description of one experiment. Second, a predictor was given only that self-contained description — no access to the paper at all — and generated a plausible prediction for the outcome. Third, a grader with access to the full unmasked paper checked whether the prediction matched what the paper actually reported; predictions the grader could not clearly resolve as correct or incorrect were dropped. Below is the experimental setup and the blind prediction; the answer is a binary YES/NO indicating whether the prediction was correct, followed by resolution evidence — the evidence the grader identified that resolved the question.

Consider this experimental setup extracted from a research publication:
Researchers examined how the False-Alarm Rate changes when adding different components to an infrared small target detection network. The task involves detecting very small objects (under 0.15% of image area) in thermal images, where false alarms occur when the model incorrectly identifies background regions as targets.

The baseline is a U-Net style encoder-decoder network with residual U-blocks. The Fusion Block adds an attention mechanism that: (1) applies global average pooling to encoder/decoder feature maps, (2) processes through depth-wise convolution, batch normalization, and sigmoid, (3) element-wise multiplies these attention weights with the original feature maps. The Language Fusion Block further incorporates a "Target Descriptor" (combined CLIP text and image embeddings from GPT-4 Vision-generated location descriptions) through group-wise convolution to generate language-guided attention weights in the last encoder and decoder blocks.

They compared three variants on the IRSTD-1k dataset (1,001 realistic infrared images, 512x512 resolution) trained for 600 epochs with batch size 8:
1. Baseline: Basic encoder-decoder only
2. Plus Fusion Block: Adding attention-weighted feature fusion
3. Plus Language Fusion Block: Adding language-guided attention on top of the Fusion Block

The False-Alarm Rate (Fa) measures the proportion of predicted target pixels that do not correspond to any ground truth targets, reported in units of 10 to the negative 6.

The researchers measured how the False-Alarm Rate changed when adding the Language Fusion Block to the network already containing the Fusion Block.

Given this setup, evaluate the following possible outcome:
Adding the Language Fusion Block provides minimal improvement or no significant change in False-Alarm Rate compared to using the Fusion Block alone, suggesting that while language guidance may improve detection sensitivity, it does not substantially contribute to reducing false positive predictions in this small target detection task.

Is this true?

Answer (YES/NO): NO